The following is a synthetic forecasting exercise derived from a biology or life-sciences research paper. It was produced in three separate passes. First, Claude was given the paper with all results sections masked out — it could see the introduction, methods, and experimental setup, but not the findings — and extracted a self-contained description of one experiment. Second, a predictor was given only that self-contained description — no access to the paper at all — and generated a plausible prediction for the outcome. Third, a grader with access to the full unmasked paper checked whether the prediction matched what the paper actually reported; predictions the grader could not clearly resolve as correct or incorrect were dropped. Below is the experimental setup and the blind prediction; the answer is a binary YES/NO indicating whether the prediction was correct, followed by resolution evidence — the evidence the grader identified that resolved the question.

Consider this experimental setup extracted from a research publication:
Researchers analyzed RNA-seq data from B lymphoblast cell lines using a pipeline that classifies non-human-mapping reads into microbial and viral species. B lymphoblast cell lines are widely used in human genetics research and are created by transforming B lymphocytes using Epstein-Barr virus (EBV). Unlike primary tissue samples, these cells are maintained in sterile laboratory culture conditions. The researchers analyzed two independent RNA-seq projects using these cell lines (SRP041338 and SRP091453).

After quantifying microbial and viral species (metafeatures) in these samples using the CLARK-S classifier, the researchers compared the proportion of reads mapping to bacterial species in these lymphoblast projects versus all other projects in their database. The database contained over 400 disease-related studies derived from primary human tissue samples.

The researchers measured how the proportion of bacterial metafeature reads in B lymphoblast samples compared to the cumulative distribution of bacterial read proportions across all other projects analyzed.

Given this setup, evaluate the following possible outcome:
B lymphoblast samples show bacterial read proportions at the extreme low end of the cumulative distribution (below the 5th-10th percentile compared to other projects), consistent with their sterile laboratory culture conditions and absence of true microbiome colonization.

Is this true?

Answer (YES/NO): YES